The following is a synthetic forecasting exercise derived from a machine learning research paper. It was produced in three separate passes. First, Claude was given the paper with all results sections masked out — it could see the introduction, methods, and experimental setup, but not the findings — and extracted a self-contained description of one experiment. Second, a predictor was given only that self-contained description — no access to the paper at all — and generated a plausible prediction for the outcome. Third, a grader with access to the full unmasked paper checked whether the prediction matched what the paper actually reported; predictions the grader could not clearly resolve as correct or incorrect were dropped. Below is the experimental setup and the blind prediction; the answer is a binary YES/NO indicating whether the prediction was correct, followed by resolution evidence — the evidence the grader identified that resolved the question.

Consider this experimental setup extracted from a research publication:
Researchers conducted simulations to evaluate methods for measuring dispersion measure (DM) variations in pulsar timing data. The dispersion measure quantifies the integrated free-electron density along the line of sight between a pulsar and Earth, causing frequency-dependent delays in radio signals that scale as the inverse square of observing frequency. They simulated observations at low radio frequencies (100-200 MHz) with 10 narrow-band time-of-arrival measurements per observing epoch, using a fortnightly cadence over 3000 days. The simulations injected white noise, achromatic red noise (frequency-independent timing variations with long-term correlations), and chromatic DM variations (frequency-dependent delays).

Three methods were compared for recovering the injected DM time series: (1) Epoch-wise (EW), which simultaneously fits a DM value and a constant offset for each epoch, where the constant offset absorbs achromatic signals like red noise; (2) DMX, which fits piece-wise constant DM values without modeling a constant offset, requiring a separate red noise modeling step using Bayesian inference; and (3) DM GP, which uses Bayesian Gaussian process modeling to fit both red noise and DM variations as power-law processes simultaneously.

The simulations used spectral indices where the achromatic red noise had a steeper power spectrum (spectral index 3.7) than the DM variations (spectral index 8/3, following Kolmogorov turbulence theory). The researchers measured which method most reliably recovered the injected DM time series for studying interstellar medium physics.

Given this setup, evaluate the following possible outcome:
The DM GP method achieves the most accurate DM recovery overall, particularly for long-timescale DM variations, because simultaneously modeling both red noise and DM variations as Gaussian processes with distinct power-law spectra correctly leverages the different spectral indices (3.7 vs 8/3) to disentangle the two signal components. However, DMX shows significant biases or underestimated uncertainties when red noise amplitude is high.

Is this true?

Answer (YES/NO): NO